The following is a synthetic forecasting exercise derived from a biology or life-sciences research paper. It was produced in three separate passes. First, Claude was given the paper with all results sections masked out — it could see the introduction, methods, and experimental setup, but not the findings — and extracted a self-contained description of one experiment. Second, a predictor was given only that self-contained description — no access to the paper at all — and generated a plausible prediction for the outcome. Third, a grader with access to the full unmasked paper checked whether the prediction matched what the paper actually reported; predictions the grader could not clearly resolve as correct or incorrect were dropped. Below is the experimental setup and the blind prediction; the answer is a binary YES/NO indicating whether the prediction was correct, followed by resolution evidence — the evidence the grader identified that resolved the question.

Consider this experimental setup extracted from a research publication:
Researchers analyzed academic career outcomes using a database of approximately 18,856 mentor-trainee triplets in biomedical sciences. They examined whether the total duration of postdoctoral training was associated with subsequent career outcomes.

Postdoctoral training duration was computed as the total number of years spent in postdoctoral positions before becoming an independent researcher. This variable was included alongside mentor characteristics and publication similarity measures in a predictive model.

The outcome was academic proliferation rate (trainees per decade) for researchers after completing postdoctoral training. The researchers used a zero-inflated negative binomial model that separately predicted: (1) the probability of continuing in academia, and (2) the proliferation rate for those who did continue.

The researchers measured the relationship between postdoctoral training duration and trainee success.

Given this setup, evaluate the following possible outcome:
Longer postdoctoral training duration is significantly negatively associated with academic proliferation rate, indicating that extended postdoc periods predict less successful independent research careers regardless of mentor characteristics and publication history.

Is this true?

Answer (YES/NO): NO